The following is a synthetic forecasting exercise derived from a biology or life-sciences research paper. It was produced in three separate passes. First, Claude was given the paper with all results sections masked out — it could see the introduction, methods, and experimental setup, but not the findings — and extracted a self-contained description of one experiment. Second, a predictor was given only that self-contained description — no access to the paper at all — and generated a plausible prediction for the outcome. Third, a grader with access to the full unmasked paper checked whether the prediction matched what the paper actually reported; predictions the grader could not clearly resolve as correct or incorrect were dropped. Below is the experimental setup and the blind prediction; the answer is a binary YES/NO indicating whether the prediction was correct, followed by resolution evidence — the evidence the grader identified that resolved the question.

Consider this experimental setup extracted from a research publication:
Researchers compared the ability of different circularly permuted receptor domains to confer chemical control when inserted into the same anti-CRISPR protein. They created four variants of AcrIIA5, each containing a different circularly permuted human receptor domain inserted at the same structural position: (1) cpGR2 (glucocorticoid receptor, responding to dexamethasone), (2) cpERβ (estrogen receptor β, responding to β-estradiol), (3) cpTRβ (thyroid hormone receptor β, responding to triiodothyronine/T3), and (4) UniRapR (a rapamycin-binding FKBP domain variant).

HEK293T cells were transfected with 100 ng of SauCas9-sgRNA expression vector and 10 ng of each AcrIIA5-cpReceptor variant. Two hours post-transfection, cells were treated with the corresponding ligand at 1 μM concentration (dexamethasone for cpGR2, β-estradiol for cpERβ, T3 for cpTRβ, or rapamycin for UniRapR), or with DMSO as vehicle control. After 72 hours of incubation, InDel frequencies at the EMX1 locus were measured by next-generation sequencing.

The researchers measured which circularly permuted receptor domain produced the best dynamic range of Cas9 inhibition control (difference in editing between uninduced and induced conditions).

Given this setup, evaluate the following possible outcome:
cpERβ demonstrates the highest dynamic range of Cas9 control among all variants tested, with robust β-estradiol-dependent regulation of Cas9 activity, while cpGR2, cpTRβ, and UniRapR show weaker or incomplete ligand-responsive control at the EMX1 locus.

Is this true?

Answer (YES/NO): NO